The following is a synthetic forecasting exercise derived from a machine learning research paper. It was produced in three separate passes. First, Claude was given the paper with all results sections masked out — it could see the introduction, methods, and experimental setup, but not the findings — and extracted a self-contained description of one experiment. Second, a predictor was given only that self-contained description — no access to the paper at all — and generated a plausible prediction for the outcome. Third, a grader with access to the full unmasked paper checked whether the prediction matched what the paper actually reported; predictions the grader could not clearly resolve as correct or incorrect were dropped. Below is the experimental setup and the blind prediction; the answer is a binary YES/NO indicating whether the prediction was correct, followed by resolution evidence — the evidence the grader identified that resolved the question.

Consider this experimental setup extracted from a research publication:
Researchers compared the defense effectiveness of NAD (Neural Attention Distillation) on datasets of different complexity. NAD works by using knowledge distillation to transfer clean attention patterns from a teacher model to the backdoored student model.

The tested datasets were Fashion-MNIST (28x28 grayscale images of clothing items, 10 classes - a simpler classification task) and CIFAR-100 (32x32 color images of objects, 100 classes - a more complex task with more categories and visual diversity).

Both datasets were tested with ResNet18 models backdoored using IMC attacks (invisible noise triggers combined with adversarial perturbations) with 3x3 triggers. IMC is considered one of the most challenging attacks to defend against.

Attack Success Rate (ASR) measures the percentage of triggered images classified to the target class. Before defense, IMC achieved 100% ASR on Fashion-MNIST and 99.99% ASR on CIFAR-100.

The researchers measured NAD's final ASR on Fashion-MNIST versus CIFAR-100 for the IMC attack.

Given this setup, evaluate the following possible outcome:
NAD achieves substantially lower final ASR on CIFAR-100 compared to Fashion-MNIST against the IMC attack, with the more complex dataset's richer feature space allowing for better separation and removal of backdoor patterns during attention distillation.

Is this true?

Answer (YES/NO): NO